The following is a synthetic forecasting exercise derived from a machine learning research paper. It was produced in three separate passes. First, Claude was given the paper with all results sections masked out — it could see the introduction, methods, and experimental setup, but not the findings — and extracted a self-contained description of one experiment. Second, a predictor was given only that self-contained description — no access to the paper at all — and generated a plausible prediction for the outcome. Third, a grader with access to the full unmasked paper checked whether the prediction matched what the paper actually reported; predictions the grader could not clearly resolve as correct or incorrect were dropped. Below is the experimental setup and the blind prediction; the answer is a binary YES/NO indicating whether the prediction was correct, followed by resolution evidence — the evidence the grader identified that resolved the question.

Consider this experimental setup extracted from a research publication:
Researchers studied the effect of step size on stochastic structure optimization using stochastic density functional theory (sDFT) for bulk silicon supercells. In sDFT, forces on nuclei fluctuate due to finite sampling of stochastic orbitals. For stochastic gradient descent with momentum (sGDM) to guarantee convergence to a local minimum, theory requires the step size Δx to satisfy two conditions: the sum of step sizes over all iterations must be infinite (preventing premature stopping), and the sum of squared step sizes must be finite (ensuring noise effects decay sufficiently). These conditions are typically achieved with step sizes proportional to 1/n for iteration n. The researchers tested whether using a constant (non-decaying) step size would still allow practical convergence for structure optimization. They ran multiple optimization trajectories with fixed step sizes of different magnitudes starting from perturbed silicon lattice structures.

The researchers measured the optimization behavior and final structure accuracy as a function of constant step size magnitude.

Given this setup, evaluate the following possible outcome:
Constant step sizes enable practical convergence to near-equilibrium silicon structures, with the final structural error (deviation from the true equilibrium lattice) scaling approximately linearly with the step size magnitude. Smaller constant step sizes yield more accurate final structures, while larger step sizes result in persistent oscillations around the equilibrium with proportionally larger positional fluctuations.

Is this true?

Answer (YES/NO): NO